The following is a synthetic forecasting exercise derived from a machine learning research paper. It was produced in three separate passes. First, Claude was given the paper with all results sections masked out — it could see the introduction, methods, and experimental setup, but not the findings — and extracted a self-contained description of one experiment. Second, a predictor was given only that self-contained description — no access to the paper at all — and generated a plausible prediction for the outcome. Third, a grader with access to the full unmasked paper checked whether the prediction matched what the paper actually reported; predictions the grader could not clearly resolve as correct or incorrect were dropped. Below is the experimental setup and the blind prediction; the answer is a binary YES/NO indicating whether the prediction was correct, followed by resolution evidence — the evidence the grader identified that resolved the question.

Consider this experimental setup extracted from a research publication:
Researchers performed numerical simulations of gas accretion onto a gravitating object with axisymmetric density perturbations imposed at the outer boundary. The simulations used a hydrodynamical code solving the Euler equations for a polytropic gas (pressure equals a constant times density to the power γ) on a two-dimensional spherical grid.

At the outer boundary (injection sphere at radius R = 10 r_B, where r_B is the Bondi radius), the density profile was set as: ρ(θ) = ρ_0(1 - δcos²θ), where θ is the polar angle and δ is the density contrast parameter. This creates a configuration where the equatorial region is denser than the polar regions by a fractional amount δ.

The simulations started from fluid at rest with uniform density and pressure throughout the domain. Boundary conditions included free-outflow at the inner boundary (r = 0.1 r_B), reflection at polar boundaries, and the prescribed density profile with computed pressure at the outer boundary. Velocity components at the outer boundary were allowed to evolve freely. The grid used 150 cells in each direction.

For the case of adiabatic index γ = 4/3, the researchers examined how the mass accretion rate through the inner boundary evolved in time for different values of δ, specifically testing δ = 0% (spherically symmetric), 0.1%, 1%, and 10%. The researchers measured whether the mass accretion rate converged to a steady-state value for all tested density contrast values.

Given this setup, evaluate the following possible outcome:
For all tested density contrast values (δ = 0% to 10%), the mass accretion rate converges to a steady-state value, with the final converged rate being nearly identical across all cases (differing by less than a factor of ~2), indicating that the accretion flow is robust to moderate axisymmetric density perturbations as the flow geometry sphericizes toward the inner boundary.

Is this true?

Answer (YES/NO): YES